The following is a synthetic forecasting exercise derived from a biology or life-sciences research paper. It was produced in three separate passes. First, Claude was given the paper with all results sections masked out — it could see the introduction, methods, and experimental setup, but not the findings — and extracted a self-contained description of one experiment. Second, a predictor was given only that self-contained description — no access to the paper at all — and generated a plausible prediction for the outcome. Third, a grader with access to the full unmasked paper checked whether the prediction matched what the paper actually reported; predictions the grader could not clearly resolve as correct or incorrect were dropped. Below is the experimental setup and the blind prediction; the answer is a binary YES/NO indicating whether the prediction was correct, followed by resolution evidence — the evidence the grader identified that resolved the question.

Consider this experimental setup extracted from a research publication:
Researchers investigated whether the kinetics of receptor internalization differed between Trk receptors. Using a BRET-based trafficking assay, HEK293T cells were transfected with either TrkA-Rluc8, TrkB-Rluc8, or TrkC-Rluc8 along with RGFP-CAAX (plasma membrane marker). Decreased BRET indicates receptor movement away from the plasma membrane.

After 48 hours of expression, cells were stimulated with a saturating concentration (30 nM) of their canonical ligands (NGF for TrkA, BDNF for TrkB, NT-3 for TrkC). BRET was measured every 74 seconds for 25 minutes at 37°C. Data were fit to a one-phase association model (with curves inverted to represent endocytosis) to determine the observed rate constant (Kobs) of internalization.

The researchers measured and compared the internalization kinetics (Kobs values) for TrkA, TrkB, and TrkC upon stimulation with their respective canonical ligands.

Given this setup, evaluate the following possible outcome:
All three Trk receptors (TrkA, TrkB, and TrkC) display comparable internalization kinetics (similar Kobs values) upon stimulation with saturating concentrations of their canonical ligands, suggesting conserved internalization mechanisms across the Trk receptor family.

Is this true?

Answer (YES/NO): NO